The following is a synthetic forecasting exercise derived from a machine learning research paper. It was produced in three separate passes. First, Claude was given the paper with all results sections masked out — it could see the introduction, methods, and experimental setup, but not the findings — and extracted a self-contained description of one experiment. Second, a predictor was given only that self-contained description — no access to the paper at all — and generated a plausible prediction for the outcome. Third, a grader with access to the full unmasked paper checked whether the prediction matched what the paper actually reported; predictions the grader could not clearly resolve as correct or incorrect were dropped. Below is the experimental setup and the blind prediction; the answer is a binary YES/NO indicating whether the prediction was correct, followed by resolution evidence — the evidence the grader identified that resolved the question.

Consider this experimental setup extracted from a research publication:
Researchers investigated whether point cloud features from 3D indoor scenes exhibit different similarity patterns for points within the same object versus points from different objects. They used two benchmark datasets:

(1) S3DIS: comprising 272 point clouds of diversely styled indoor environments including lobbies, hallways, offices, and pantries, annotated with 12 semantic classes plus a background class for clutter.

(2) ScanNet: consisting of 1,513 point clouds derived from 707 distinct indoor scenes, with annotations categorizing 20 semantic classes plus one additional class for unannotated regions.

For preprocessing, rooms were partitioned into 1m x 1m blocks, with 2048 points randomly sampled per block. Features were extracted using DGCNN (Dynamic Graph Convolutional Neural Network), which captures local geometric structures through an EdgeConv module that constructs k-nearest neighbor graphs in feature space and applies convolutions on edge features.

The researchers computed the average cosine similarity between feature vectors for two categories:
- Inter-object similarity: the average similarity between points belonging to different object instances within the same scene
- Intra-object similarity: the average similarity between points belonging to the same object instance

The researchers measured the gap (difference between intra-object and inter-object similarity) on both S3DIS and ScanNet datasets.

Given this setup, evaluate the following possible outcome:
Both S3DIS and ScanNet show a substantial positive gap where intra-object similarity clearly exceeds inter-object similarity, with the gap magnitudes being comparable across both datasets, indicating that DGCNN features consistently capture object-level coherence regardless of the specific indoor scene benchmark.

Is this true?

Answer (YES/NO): NO